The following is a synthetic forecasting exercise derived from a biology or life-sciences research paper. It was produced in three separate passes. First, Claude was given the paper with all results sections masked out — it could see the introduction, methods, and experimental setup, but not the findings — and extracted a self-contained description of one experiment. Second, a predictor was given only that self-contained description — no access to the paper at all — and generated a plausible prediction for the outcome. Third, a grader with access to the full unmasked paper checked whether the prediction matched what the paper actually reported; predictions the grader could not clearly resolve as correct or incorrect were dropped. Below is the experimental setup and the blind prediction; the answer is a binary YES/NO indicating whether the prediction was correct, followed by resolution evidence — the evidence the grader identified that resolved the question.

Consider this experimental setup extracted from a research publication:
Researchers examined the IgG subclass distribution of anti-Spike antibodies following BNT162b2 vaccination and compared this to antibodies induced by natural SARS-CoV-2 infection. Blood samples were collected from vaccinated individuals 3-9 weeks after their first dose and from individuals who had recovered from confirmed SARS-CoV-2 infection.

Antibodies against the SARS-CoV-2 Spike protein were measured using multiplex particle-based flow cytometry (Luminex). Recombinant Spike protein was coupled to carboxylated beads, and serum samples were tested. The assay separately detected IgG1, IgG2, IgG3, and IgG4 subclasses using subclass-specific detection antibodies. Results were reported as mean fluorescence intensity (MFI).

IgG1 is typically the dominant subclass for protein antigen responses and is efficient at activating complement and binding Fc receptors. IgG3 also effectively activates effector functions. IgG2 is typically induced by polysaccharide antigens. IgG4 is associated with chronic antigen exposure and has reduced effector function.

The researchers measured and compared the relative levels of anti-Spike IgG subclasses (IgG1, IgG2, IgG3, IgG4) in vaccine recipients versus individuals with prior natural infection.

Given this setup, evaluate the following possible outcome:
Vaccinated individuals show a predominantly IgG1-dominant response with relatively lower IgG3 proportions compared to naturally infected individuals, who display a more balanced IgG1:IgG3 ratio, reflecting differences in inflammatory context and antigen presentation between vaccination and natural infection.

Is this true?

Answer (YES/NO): NO